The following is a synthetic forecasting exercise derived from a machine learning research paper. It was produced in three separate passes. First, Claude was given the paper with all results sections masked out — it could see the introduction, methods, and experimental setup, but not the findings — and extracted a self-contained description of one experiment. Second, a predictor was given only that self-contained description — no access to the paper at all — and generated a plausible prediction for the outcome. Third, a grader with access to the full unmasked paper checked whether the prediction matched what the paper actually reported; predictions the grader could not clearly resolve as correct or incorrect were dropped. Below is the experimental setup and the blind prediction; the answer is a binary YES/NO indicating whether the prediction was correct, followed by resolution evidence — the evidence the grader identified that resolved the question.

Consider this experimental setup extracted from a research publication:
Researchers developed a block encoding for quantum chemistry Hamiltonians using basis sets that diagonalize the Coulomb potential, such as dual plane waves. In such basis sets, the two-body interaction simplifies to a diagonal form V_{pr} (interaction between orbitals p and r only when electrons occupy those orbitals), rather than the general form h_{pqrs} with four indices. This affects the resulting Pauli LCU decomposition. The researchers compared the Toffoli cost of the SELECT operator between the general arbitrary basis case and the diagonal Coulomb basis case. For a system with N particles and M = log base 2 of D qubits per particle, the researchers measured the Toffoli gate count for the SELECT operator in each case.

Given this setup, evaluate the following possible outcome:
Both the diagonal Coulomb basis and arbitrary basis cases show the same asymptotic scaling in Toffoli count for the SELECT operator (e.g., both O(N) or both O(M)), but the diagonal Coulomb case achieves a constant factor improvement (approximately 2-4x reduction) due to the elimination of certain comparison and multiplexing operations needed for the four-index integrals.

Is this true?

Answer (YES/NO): NO